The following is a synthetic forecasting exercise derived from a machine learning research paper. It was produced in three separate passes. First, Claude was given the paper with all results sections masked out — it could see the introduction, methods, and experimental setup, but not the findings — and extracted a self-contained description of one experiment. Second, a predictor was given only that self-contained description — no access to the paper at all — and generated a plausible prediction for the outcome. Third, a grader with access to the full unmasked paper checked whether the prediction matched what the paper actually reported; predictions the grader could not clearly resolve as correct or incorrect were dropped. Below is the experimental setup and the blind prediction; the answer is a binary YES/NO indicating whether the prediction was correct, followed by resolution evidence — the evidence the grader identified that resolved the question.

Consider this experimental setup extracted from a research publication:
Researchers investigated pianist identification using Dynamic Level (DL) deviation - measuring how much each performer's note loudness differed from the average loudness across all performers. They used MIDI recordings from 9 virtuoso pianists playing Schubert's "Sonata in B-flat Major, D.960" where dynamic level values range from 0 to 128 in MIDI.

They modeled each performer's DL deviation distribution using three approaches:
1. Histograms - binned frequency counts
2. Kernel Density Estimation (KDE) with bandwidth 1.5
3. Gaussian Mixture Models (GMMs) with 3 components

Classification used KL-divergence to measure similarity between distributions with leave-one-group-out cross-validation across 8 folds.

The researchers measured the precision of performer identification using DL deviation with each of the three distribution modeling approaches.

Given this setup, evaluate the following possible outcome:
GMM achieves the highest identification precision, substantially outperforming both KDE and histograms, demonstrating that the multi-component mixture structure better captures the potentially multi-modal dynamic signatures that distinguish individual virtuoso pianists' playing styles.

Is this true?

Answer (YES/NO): NO